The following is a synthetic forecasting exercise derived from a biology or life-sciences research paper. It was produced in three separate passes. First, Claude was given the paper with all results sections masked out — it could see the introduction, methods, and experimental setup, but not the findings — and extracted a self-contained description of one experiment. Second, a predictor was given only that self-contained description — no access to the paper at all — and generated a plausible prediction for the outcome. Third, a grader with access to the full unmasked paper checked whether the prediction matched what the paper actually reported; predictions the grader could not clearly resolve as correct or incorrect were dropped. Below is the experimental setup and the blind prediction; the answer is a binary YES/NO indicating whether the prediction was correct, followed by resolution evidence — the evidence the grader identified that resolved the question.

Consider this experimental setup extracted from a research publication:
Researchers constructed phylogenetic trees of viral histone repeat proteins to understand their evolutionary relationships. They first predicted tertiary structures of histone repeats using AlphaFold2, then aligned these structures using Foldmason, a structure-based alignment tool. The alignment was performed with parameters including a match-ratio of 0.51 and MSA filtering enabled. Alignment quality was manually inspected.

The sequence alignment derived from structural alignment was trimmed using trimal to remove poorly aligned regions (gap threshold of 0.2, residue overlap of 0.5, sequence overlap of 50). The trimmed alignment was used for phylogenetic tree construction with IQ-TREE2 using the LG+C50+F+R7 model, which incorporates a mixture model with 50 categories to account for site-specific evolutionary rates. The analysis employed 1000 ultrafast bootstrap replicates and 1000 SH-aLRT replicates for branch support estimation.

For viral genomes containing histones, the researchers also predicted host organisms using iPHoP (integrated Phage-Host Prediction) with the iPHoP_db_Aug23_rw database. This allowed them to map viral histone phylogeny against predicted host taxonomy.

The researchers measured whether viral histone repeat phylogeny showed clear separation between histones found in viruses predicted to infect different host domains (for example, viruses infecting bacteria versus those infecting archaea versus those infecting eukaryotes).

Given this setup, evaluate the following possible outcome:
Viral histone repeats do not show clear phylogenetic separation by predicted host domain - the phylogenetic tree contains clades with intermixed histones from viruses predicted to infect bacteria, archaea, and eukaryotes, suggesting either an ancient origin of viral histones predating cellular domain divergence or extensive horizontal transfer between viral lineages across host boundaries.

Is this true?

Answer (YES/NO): YES